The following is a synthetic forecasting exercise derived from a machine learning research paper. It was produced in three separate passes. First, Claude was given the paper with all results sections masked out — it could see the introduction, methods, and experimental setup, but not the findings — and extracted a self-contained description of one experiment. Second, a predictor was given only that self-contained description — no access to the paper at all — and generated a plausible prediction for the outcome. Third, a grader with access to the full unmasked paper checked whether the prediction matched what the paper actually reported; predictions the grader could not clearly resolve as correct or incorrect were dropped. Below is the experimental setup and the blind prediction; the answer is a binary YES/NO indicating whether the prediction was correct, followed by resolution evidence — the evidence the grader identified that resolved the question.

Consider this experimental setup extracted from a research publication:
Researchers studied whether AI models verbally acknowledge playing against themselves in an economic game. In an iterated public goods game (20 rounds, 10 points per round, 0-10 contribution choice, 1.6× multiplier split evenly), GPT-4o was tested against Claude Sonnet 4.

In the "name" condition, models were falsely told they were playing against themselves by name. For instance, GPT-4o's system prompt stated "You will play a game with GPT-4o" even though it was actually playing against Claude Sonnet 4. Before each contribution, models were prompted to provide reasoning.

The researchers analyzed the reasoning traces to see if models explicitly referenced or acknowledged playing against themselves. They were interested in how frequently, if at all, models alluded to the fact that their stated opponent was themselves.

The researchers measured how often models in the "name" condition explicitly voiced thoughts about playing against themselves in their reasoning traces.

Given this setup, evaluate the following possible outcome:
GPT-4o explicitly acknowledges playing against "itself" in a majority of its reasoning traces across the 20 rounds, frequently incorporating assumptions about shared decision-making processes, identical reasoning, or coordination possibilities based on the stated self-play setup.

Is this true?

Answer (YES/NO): NO